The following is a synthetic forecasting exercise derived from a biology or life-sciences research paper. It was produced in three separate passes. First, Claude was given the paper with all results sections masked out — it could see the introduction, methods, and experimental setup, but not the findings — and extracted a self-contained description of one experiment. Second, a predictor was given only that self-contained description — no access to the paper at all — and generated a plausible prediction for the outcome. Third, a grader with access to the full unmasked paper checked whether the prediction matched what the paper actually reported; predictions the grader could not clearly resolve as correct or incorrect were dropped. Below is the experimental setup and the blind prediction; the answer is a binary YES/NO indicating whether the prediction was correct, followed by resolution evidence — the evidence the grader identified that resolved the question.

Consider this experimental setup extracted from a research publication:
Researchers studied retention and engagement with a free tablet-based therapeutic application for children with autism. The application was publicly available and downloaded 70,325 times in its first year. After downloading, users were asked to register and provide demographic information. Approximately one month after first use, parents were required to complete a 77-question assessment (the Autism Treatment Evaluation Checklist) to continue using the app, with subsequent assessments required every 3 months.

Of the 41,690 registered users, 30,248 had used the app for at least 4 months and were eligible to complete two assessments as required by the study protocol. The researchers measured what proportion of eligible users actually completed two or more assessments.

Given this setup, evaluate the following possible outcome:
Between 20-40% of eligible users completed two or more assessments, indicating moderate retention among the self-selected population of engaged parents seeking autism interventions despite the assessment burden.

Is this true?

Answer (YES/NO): NO